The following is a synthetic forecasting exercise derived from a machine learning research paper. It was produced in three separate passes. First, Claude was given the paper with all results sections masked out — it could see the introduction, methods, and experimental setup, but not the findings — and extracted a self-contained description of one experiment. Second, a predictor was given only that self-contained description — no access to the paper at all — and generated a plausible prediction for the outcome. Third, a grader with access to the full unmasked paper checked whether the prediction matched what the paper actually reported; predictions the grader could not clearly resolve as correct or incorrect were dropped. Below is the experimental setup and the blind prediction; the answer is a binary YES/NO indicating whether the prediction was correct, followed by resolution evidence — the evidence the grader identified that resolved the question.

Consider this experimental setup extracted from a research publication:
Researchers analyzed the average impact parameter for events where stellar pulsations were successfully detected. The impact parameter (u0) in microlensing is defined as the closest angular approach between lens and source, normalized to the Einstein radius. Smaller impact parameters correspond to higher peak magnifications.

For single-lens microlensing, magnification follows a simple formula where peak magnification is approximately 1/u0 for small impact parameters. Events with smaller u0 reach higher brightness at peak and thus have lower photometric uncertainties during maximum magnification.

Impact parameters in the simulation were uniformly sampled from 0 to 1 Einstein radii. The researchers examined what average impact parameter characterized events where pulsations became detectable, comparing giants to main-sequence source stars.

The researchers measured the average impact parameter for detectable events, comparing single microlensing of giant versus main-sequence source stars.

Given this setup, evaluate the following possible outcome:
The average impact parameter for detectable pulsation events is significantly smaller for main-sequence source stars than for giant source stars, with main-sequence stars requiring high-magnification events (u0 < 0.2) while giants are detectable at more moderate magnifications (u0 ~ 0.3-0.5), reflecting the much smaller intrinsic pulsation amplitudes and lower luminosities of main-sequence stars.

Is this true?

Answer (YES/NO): NO